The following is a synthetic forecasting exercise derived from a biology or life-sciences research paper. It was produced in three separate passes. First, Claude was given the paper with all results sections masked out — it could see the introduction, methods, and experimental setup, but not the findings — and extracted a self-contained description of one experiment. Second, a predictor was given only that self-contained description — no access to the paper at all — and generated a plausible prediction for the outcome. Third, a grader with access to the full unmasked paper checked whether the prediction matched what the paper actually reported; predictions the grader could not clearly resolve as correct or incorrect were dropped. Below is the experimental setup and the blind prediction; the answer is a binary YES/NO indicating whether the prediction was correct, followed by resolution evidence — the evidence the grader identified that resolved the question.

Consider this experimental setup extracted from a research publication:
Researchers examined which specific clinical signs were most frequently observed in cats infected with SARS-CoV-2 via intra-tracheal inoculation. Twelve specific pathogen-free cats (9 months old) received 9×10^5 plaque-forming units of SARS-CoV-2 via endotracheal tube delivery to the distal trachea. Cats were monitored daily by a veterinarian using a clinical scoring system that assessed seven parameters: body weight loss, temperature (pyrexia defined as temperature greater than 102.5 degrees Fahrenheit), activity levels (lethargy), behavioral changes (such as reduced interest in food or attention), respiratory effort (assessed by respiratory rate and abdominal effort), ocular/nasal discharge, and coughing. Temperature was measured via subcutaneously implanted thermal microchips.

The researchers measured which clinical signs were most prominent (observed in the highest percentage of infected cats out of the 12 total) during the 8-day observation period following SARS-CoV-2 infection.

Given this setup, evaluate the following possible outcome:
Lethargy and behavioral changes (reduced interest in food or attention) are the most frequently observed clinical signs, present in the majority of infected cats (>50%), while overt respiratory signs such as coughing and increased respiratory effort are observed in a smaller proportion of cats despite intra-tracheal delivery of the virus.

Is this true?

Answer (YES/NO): NO